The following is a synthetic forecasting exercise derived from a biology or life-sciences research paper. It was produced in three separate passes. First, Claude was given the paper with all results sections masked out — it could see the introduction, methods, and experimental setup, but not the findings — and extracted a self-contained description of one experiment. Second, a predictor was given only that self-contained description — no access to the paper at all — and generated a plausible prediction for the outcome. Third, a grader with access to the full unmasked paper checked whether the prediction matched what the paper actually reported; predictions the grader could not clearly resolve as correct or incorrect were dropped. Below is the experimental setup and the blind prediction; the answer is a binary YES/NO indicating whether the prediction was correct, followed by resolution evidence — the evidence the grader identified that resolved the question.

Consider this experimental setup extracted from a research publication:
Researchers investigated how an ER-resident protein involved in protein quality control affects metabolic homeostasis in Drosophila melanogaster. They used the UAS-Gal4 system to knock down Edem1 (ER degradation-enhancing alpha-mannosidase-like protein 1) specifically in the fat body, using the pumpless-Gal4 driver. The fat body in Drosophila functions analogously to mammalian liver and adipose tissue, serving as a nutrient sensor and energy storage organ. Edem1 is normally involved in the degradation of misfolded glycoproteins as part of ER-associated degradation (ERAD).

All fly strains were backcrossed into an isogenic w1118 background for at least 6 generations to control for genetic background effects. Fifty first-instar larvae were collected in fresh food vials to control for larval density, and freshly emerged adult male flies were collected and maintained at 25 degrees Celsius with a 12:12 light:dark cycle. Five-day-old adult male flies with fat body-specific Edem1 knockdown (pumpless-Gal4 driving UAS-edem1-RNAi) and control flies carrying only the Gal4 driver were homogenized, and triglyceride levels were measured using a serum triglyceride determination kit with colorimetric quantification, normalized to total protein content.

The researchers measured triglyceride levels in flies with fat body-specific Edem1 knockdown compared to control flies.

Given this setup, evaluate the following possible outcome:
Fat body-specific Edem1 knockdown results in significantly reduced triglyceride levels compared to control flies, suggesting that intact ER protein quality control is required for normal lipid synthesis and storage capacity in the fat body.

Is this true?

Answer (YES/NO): NO